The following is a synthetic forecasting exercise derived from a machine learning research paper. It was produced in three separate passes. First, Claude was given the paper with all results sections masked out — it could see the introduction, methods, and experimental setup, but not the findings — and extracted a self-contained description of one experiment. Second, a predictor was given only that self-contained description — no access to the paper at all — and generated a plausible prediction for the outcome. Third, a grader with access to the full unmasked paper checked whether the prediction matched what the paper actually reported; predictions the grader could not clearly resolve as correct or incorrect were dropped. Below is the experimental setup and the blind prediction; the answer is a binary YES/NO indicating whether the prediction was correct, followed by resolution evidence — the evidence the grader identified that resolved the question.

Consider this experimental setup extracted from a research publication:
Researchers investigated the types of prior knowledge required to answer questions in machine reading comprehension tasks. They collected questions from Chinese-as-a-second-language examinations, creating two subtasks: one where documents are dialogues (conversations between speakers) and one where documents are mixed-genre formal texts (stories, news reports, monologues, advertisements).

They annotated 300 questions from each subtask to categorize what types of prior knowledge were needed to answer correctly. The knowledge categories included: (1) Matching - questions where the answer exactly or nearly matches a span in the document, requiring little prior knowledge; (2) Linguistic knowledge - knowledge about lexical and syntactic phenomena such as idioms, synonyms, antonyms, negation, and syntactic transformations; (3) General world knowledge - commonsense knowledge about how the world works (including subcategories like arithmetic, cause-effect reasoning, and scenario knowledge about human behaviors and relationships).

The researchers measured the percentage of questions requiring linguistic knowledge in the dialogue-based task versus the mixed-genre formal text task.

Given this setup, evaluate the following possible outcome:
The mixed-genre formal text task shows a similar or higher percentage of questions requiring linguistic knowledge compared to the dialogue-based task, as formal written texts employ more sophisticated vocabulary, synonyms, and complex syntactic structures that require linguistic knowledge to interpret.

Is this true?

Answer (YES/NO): YES